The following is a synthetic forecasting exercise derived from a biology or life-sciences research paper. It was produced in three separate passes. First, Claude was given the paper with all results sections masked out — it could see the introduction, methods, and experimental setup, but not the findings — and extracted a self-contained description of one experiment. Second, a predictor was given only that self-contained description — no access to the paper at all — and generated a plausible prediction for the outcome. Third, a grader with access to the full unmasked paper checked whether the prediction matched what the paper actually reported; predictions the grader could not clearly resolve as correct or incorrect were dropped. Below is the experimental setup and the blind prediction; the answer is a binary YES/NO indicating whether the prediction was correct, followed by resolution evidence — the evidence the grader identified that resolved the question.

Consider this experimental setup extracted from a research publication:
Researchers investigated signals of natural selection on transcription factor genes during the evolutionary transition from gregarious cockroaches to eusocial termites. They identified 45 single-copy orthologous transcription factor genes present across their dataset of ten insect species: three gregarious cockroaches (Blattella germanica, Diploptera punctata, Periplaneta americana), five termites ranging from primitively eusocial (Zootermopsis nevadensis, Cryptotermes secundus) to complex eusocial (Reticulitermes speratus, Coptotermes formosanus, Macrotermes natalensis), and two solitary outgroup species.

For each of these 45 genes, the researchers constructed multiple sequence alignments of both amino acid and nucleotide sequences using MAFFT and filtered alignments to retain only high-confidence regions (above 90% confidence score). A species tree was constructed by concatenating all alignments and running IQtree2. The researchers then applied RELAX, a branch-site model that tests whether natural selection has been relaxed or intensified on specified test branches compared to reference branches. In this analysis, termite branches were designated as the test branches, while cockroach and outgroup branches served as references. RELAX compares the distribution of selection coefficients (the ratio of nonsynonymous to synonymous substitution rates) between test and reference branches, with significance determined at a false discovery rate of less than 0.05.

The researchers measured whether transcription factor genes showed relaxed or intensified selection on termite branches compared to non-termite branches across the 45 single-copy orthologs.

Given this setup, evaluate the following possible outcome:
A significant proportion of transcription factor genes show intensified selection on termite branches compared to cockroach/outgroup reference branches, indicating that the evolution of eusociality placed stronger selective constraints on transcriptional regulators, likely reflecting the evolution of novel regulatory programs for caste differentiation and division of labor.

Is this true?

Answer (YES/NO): NO